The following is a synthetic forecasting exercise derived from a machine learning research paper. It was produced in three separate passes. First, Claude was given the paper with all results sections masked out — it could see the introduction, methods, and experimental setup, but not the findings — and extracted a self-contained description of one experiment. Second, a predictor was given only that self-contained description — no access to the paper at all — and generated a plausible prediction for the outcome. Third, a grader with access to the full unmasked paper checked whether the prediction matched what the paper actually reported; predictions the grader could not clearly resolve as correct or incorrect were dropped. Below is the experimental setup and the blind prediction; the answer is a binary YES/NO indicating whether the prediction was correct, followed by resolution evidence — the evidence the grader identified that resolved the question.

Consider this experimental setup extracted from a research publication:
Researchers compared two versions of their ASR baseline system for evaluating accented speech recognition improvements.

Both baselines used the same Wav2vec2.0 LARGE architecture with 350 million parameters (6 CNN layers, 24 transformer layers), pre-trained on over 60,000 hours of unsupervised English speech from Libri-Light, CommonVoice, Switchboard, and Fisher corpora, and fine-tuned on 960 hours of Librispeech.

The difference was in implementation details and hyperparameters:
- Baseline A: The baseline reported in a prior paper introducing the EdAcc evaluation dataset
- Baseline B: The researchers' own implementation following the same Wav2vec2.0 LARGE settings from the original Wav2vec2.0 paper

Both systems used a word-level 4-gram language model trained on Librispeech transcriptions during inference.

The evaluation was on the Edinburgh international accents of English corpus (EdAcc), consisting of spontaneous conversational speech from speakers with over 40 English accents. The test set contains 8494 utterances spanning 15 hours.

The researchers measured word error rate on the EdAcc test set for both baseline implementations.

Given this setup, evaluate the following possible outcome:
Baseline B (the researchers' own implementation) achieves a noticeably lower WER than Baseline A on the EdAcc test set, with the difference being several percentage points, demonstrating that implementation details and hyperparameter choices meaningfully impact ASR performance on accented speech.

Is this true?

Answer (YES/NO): NO